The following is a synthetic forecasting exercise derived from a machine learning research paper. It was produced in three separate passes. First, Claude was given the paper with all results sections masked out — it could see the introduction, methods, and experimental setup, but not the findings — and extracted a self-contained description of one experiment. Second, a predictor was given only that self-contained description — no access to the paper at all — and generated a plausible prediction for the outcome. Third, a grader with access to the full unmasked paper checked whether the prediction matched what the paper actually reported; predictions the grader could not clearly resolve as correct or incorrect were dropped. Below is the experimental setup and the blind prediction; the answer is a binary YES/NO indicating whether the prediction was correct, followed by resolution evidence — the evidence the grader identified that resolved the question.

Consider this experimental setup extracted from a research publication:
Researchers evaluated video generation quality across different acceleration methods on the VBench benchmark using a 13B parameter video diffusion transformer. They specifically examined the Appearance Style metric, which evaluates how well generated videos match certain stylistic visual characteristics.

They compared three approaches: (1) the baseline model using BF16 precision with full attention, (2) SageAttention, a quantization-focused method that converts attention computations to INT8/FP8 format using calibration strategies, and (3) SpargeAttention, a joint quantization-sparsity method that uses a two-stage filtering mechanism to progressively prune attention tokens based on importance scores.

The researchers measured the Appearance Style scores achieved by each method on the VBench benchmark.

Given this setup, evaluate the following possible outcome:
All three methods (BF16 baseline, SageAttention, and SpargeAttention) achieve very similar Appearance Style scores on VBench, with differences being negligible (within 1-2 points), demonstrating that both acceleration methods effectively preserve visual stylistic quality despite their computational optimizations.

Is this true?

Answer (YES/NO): NO